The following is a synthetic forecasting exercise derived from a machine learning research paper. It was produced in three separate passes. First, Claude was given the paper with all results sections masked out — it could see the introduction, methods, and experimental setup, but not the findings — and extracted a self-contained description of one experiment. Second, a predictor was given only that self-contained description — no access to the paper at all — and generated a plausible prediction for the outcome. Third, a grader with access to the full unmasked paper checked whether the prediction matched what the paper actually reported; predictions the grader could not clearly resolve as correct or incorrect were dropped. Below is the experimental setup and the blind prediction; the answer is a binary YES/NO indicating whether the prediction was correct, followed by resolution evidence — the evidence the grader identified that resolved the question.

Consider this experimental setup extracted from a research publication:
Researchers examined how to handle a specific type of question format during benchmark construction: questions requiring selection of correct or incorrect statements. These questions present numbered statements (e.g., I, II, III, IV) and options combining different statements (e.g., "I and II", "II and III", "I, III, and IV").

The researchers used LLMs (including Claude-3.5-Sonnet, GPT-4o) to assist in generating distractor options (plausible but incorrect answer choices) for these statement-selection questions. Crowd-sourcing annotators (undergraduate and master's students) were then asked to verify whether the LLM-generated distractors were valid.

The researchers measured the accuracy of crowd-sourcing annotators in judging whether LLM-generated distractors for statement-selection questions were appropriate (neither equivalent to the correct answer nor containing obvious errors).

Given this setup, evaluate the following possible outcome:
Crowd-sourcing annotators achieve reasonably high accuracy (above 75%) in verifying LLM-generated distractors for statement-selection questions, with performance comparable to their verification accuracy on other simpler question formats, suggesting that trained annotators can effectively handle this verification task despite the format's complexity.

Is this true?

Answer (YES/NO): NO